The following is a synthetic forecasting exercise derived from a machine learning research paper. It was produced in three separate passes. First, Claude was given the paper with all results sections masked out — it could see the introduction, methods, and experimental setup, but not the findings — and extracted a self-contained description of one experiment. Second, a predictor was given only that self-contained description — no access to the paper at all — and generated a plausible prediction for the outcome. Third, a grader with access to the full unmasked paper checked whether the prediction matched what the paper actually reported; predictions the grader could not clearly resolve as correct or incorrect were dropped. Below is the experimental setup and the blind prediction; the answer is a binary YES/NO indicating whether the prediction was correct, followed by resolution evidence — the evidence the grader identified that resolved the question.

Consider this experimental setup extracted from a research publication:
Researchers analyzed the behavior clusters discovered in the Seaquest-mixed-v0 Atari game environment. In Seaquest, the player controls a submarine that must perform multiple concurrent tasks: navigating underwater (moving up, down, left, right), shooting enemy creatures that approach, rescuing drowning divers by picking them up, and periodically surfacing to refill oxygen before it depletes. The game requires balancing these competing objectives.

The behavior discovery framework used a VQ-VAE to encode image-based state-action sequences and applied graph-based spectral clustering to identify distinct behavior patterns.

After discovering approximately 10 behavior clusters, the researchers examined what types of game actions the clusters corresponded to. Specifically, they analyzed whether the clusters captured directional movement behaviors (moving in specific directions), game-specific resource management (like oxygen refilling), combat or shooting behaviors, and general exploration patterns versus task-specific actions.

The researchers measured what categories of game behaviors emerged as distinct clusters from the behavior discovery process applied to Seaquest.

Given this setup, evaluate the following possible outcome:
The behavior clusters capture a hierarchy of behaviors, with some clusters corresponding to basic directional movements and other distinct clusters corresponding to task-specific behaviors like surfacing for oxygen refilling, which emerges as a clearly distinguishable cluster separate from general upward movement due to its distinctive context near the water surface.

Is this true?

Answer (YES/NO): YES